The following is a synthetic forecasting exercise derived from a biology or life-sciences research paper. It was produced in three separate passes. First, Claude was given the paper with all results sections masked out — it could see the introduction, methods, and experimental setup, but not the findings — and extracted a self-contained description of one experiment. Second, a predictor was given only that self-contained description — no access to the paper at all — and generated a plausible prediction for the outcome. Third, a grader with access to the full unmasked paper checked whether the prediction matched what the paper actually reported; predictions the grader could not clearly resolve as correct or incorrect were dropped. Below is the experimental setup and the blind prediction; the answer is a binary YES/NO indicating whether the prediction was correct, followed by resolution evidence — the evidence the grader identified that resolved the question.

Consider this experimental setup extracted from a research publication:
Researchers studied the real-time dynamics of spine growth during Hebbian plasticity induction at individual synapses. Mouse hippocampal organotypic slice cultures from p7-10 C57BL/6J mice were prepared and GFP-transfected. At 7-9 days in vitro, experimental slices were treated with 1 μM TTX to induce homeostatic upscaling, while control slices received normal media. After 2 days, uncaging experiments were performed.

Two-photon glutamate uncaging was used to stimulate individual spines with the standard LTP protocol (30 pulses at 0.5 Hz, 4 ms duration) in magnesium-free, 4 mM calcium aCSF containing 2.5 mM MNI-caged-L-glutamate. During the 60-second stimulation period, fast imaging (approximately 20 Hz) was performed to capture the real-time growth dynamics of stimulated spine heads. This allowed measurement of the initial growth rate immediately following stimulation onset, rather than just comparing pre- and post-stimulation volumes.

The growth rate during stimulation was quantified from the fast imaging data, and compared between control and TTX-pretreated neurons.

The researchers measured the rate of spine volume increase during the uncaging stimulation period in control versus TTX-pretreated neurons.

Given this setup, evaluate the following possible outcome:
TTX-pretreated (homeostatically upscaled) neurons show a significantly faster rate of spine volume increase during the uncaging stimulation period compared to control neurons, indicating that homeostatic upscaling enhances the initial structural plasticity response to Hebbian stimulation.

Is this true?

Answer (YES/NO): NO